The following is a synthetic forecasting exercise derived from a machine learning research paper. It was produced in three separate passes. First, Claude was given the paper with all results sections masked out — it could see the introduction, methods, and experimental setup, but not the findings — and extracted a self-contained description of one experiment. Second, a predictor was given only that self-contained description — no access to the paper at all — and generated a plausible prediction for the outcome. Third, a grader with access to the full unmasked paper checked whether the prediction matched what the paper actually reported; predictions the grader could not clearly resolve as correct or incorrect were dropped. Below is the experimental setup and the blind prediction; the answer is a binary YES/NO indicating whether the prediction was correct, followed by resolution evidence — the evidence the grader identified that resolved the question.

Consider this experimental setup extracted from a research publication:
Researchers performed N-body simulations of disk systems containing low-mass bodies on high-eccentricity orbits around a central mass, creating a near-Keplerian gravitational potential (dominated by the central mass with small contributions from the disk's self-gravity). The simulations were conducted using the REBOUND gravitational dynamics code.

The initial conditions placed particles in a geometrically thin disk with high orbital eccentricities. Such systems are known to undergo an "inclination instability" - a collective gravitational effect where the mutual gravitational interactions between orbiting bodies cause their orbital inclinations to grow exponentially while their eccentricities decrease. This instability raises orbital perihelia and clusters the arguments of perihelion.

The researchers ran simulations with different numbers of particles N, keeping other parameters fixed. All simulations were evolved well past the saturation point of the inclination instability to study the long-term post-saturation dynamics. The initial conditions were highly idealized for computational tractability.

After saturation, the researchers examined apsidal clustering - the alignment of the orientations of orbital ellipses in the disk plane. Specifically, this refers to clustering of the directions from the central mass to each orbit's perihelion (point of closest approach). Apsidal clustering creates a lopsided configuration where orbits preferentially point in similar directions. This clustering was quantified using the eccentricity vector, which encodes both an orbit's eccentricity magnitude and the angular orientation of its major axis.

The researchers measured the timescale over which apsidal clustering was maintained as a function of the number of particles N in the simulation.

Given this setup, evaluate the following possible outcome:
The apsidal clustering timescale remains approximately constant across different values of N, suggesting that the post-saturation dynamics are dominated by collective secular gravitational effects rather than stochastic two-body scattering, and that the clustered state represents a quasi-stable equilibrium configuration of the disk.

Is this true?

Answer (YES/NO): NO